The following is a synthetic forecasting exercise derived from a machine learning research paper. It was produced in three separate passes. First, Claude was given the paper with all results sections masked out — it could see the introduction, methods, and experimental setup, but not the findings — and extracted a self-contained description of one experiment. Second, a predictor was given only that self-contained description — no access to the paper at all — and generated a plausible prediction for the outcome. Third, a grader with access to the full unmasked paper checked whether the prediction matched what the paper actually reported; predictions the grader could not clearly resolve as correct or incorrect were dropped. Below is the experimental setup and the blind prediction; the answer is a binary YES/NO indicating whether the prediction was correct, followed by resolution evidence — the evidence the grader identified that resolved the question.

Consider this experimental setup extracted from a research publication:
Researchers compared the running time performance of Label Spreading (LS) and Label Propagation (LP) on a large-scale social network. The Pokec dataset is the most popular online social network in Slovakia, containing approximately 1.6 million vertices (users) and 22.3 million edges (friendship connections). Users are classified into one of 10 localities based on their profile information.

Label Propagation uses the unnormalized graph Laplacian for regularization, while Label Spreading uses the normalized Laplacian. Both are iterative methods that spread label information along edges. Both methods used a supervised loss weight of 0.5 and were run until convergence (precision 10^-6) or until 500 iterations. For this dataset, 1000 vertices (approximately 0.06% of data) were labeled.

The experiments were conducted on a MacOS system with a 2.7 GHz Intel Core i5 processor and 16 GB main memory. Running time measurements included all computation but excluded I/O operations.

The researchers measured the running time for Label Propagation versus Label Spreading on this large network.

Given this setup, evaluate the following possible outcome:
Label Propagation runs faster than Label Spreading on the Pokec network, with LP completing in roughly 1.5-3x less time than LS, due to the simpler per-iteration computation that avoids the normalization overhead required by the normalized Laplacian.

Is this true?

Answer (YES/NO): NO